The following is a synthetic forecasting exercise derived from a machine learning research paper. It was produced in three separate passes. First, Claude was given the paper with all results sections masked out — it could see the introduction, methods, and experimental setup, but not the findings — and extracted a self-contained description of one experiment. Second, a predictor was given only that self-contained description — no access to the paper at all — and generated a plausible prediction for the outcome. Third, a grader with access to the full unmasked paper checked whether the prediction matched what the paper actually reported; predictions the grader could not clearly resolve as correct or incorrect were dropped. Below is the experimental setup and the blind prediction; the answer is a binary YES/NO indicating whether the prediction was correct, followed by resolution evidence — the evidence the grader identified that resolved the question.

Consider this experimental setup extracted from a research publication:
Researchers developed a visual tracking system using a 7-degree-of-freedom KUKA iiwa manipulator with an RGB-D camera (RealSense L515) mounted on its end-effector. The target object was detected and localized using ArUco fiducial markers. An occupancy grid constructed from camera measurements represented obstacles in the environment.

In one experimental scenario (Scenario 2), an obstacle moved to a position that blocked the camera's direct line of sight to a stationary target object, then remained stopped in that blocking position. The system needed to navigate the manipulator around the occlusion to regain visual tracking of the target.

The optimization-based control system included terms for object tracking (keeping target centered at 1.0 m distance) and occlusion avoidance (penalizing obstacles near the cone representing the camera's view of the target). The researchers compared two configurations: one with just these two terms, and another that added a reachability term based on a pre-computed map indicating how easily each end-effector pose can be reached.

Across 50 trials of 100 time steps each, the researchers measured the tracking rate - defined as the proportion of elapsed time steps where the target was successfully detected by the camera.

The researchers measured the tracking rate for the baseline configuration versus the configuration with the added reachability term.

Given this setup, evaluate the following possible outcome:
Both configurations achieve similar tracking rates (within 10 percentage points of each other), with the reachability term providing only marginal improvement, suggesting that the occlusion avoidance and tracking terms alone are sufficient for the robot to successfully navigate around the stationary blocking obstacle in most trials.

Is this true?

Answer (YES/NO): NO